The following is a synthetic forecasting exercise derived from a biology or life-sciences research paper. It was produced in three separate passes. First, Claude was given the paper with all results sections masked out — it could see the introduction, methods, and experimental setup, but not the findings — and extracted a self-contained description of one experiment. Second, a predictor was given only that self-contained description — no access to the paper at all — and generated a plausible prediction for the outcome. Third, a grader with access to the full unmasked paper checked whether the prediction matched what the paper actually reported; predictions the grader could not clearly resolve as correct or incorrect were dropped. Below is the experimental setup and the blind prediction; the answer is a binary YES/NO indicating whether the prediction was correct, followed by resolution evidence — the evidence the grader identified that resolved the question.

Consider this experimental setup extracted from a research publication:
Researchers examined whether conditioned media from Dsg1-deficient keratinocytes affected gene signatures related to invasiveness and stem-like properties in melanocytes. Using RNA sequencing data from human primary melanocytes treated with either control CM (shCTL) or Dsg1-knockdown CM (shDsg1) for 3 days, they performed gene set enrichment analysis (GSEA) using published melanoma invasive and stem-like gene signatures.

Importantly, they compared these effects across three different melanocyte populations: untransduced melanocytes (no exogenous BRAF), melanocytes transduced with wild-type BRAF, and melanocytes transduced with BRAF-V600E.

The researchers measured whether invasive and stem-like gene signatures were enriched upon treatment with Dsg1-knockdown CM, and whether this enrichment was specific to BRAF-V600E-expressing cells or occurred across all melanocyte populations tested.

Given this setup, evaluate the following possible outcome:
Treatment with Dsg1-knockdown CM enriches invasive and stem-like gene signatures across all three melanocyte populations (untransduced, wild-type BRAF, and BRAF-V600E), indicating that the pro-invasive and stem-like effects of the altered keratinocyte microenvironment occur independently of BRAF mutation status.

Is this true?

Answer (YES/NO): YES